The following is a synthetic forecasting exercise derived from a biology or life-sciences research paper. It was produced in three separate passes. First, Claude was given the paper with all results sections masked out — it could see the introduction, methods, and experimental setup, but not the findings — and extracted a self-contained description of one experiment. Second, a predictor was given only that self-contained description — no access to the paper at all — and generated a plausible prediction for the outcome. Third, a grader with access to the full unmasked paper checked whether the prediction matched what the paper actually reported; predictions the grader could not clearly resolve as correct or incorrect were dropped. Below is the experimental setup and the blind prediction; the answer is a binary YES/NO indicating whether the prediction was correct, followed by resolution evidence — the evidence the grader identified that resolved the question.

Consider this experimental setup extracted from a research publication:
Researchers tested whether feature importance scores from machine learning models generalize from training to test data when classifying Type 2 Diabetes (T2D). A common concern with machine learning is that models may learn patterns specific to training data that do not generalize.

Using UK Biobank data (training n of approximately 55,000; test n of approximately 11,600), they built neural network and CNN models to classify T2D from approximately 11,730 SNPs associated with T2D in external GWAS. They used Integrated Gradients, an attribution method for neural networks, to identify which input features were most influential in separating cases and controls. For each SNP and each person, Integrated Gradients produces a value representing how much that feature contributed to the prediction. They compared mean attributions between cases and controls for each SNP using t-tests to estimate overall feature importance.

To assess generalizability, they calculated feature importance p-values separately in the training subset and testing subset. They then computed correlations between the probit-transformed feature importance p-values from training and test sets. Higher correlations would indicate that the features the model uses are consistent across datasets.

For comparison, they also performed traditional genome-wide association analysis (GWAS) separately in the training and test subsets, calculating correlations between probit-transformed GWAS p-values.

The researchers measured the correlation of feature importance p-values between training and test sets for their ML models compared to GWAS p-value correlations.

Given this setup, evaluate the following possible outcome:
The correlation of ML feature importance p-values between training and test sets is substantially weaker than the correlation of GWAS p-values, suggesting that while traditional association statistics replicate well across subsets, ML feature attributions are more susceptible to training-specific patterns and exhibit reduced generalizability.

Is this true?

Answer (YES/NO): NO